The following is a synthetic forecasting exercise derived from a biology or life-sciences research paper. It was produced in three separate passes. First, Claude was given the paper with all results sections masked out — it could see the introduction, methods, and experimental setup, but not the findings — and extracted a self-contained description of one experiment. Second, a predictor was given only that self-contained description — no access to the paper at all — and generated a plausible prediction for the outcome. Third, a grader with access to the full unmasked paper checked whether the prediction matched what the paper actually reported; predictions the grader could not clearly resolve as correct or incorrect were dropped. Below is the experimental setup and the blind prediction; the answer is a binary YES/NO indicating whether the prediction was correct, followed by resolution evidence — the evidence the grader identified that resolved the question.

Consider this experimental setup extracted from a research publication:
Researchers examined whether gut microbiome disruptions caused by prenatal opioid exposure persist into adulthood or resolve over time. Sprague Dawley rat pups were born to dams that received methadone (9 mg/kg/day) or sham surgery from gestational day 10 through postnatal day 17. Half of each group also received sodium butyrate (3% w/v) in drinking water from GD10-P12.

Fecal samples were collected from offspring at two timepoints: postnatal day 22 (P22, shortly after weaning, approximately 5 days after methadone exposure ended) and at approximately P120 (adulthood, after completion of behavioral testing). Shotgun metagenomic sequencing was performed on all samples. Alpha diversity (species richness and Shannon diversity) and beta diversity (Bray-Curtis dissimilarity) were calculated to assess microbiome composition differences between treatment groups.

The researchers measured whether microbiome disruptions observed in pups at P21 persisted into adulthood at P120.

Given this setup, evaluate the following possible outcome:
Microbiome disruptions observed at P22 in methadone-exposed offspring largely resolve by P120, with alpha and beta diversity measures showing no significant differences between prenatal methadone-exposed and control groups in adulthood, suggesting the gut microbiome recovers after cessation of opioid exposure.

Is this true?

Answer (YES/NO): YES